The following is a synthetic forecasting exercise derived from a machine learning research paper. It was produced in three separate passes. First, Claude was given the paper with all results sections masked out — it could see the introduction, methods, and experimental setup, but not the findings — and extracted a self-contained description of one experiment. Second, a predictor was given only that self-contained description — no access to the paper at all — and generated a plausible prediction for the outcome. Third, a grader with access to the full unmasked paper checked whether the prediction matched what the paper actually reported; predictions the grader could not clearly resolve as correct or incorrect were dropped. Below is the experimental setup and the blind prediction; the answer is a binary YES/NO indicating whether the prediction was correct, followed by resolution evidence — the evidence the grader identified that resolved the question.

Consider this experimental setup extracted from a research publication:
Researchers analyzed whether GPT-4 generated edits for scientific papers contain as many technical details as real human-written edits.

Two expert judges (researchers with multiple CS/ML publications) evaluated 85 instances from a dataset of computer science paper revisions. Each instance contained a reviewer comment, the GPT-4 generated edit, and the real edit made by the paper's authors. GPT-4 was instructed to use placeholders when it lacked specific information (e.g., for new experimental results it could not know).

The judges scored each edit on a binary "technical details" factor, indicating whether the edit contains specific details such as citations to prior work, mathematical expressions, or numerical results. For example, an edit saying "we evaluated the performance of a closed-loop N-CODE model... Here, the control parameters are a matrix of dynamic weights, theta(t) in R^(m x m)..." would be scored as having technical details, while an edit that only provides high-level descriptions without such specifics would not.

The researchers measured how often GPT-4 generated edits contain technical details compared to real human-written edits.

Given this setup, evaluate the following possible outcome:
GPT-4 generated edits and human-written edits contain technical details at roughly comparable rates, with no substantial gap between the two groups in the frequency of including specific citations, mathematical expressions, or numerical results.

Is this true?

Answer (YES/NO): NO